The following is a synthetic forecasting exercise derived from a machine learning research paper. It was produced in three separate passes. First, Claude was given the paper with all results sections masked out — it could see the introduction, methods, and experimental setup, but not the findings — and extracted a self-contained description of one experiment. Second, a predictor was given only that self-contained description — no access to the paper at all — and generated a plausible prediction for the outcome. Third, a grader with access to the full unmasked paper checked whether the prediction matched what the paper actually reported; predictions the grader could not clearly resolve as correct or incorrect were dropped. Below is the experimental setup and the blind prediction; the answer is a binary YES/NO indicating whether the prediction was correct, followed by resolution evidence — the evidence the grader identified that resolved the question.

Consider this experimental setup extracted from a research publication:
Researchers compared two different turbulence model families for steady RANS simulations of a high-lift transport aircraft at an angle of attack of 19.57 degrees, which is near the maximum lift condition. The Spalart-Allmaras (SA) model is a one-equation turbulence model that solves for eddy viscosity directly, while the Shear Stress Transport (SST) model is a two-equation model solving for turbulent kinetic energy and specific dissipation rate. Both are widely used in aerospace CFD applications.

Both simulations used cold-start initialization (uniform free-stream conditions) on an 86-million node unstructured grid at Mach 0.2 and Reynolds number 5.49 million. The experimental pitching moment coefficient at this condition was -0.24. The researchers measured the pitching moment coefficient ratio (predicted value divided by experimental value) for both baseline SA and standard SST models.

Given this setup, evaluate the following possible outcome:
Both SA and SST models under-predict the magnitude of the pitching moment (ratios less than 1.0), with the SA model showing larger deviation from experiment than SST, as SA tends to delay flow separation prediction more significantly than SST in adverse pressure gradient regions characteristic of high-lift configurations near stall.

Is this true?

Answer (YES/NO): NO